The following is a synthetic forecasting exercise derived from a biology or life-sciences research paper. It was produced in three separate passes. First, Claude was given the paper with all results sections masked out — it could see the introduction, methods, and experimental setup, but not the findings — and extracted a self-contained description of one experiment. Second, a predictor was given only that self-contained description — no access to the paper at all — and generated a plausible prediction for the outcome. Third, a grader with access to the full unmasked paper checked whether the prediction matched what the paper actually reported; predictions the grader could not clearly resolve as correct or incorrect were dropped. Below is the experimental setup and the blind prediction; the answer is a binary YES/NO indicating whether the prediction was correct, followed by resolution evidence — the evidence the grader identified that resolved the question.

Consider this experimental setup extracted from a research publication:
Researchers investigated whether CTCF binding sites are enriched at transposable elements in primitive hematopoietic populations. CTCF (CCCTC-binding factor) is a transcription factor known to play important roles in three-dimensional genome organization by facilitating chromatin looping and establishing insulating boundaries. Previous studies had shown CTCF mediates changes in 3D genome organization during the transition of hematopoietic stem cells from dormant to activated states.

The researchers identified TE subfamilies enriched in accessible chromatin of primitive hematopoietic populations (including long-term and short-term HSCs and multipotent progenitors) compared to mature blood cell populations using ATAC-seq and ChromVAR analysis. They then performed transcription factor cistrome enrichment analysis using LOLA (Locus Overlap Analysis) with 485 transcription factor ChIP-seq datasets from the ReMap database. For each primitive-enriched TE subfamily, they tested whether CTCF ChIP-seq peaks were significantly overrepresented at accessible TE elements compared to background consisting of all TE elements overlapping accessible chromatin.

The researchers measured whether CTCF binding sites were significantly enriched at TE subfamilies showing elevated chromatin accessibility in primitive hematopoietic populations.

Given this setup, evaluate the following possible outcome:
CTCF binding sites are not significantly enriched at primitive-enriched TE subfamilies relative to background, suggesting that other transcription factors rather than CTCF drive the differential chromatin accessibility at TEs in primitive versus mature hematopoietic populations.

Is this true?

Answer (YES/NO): NO